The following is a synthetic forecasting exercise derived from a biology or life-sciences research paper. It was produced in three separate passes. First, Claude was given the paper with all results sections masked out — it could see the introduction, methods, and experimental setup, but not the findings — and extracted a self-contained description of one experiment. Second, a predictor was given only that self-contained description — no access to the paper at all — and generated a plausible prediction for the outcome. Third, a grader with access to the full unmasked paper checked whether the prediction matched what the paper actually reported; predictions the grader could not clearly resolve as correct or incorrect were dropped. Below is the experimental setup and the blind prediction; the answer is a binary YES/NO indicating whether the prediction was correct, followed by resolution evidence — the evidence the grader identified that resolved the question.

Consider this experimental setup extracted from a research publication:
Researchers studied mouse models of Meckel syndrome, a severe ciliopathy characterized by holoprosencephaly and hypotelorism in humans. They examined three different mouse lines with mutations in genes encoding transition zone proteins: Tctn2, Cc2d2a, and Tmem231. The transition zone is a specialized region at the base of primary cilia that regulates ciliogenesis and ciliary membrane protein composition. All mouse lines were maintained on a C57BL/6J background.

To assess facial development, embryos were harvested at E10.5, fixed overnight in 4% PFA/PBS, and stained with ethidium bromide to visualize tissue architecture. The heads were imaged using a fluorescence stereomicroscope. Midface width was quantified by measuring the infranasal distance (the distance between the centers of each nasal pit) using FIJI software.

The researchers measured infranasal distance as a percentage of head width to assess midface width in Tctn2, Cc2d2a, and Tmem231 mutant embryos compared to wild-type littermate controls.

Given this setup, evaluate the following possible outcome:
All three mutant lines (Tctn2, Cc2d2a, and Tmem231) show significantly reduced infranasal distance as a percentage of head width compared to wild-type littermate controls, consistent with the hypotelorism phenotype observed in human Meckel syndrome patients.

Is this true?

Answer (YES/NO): YES